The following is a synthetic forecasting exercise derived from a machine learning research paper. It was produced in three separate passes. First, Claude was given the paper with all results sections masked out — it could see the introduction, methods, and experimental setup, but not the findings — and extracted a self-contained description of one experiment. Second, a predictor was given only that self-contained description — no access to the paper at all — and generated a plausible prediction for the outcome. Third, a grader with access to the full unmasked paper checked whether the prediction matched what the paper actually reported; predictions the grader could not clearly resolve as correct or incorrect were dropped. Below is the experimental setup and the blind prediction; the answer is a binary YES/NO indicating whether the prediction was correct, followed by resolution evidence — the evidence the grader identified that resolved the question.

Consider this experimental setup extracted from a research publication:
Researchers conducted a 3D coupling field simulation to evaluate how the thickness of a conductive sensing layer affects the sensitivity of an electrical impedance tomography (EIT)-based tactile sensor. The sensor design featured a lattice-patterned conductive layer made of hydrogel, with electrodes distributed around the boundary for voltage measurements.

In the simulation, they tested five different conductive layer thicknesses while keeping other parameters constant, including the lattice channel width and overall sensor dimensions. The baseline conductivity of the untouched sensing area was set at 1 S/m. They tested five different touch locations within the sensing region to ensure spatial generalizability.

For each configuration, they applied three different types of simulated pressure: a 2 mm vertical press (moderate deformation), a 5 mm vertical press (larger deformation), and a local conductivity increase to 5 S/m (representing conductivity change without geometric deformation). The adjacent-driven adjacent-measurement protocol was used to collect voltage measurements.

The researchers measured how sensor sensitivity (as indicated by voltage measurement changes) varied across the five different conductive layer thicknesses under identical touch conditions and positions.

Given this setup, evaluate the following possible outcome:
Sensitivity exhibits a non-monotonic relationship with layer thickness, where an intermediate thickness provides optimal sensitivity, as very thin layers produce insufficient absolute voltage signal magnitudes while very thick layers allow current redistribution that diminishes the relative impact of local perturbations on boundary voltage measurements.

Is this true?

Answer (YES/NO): NO